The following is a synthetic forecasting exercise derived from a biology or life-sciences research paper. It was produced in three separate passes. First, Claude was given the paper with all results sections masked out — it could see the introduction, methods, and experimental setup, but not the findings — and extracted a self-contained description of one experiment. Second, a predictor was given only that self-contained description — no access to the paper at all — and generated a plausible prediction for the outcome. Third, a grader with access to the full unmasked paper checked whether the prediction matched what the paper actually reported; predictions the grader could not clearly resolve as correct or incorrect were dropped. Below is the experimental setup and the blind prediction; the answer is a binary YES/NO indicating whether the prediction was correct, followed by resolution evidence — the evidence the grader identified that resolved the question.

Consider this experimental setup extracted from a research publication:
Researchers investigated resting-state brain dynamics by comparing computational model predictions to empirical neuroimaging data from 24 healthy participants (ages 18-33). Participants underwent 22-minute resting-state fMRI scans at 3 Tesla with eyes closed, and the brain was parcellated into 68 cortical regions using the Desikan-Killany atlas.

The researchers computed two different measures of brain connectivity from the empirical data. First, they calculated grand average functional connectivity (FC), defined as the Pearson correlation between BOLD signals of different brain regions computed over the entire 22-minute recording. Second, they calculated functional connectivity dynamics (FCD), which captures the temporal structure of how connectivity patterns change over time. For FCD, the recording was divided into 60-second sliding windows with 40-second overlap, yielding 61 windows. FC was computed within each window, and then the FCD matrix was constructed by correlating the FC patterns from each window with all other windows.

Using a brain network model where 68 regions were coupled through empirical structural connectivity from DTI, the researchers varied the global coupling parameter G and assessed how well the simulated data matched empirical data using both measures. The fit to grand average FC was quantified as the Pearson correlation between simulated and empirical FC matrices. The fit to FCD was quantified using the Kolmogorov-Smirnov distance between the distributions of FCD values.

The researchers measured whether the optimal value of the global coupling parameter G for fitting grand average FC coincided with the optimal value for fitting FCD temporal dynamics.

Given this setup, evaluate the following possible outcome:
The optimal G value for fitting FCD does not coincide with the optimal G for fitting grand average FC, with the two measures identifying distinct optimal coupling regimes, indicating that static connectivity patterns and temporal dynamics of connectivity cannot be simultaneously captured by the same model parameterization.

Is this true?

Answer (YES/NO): NO